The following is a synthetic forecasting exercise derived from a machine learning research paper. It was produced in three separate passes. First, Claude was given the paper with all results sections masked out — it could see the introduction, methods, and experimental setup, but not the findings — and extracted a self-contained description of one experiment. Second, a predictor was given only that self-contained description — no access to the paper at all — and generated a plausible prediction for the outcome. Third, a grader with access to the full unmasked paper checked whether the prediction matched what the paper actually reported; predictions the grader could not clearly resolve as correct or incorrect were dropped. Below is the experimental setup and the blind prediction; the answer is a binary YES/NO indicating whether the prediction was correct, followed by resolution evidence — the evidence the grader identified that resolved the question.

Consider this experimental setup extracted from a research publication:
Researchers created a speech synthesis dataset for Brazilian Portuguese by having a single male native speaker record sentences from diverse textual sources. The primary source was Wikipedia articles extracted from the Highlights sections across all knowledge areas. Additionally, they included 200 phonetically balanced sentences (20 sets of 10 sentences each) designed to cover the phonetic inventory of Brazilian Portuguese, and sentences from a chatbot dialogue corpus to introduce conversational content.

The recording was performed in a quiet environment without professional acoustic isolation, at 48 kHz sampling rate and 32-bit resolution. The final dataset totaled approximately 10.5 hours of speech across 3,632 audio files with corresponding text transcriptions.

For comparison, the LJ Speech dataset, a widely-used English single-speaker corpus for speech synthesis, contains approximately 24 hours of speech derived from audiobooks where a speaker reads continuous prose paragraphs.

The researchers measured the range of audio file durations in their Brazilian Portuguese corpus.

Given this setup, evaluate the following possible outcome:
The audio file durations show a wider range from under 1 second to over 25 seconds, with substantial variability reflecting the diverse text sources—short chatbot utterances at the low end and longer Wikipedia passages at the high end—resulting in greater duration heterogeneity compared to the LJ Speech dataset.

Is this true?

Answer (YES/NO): NO